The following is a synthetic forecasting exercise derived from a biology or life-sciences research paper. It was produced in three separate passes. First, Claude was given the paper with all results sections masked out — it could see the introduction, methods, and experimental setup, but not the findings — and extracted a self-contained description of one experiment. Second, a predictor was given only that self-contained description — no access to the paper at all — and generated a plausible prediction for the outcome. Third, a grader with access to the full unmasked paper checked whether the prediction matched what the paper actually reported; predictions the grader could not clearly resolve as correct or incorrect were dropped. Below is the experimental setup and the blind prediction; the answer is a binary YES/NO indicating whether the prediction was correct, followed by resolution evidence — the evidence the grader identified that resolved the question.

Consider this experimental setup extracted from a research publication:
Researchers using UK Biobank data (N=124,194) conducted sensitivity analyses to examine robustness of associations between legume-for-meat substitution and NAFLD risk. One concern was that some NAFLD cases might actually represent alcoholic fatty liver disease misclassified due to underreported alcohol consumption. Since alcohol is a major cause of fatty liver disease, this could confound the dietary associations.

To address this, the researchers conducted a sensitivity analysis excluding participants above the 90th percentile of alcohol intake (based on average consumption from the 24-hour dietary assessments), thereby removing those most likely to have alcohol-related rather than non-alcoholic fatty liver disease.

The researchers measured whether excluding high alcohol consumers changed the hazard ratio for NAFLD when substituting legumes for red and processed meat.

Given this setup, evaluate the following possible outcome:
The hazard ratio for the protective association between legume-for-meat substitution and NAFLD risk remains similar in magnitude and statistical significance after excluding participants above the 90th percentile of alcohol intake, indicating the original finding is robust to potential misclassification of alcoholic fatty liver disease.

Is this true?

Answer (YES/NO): YES